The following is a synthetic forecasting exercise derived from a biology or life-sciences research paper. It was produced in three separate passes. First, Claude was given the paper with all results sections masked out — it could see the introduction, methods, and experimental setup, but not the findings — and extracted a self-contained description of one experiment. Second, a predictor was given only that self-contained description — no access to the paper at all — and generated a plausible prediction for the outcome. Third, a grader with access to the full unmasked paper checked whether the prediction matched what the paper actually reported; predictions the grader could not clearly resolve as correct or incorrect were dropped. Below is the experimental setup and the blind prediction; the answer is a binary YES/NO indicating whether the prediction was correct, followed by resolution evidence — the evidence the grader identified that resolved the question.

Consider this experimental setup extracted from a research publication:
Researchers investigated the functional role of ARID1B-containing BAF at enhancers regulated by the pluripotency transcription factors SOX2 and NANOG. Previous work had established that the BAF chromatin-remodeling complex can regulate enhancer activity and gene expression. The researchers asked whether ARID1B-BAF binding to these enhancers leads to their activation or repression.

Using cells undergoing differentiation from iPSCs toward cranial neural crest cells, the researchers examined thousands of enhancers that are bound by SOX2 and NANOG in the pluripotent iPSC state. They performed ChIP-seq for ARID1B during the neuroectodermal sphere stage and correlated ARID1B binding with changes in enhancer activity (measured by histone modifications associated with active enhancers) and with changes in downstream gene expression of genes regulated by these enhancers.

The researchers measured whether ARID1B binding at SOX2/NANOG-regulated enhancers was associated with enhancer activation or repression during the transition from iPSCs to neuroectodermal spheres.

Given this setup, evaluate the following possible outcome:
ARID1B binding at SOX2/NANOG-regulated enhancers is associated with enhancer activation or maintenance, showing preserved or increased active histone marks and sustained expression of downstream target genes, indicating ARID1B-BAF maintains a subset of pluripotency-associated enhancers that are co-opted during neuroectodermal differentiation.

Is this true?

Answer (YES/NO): NO